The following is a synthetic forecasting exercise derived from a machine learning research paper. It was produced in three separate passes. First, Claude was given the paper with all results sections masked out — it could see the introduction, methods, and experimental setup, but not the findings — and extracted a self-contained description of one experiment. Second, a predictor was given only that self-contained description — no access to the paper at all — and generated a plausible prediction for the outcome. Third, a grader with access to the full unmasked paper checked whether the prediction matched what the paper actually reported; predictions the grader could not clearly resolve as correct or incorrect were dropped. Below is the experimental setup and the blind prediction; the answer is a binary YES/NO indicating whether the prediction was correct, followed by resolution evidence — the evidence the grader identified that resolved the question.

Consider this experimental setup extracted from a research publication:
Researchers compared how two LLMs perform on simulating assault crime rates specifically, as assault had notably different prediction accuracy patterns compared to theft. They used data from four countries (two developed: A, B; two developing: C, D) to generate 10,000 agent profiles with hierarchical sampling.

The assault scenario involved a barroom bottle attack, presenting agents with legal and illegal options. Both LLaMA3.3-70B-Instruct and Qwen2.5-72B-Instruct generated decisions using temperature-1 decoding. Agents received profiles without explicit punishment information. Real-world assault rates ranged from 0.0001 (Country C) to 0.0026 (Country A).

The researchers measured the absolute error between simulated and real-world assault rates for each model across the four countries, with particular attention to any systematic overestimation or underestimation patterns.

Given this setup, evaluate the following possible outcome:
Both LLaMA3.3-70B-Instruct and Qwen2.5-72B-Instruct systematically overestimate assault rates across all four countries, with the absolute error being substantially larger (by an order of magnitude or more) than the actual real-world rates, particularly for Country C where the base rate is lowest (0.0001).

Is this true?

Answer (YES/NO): NO